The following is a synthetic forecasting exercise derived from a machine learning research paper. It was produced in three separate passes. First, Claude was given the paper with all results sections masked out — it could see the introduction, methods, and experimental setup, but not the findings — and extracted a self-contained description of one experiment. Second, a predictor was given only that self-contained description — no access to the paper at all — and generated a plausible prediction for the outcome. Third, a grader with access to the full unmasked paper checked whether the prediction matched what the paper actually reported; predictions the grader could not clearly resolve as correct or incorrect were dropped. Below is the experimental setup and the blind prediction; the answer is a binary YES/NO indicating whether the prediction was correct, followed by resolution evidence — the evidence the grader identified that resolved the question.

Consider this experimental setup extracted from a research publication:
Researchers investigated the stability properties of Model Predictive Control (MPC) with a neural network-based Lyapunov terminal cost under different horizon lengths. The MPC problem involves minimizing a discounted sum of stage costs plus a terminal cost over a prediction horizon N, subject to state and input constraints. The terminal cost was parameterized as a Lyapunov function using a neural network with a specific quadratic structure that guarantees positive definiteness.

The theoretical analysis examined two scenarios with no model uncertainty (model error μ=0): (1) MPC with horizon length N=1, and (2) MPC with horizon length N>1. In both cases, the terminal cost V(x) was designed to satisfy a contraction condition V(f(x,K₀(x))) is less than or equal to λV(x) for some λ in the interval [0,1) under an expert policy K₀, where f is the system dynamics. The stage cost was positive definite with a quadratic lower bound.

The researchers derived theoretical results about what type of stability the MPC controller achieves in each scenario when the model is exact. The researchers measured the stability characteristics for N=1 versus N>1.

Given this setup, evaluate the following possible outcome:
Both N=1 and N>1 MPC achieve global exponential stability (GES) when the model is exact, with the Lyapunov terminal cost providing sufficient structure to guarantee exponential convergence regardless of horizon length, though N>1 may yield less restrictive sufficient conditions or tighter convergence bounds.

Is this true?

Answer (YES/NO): NO